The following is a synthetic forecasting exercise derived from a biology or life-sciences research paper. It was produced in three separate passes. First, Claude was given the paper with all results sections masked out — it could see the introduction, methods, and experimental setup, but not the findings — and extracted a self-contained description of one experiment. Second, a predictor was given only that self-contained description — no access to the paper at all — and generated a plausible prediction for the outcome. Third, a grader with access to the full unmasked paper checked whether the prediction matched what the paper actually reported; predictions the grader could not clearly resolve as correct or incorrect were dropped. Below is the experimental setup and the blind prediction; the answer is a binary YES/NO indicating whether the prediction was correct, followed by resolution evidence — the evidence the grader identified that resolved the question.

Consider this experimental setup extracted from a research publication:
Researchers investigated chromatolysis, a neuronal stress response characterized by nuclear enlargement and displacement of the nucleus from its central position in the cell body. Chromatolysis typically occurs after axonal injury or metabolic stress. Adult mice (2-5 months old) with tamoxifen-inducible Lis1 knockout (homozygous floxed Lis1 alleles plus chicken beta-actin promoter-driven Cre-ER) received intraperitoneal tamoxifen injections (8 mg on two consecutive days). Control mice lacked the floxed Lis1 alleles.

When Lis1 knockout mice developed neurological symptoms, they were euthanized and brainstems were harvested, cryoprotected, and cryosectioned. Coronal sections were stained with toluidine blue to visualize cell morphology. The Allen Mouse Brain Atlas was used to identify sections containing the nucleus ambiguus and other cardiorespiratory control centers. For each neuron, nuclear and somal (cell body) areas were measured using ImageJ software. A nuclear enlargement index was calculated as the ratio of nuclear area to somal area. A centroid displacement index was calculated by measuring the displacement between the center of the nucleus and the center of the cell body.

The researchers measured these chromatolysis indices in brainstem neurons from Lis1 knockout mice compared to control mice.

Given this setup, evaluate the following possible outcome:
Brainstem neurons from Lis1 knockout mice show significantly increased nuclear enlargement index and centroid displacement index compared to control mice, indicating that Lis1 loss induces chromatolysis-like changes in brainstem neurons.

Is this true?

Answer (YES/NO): YES